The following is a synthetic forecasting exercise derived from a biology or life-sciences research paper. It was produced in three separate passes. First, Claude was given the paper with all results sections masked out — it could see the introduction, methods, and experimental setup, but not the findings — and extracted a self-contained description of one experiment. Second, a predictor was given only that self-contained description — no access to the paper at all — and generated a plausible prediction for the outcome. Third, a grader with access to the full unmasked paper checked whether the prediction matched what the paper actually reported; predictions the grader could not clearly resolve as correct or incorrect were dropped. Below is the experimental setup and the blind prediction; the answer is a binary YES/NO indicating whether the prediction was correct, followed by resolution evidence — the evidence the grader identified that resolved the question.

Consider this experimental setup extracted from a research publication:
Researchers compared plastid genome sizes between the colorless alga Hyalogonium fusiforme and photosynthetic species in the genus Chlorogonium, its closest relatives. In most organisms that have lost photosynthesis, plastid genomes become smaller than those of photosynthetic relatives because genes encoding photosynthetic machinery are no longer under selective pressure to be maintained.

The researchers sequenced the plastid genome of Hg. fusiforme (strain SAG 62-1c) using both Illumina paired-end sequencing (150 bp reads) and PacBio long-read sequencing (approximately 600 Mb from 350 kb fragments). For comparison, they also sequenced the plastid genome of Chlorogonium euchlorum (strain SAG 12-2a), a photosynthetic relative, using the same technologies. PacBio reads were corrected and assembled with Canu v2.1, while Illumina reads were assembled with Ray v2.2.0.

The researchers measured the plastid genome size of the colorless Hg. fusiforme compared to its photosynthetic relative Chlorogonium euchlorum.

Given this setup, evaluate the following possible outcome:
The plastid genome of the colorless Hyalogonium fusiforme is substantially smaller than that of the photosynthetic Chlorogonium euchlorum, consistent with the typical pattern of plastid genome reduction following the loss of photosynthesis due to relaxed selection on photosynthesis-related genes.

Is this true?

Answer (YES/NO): NO